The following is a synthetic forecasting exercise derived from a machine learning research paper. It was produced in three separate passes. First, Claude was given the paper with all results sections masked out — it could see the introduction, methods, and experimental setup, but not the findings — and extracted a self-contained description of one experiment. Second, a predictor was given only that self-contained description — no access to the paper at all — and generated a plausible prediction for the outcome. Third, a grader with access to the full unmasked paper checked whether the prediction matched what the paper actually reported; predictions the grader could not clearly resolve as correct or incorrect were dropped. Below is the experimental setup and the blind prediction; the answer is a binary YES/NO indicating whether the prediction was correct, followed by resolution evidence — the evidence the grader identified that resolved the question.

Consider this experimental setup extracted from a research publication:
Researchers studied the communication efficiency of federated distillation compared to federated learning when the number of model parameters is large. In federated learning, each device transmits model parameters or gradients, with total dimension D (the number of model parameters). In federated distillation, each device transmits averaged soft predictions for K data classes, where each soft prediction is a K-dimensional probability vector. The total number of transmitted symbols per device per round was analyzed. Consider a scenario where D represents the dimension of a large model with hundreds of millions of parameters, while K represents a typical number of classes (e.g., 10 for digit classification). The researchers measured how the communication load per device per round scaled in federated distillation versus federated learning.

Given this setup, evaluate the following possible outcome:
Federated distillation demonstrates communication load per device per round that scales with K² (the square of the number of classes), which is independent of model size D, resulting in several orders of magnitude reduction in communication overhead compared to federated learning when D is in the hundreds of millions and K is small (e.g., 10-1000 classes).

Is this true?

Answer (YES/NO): YES